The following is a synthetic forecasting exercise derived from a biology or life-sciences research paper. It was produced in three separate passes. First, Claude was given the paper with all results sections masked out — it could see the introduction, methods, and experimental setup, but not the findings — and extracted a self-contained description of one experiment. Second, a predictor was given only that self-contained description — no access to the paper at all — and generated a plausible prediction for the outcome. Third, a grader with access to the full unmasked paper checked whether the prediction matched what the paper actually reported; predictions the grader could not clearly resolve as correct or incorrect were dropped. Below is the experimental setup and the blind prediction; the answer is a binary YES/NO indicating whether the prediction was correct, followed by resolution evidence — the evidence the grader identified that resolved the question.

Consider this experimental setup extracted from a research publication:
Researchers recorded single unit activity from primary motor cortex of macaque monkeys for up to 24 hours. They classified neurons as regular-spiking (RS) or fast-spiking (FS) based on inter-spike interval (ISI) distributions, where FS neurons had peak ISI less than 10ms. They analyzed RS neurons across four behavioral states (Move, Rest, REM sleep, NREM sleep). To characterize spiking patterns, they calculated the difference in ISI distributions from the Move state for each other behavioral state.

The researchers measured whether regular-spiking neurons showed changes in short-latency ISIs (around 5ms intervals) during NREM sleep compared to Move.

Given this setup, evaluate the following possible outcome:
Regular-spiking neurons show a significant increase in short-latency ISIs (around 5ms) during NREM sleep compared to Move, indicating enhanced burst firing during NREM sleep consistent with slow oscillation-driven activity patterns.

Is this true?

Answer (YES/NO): YES